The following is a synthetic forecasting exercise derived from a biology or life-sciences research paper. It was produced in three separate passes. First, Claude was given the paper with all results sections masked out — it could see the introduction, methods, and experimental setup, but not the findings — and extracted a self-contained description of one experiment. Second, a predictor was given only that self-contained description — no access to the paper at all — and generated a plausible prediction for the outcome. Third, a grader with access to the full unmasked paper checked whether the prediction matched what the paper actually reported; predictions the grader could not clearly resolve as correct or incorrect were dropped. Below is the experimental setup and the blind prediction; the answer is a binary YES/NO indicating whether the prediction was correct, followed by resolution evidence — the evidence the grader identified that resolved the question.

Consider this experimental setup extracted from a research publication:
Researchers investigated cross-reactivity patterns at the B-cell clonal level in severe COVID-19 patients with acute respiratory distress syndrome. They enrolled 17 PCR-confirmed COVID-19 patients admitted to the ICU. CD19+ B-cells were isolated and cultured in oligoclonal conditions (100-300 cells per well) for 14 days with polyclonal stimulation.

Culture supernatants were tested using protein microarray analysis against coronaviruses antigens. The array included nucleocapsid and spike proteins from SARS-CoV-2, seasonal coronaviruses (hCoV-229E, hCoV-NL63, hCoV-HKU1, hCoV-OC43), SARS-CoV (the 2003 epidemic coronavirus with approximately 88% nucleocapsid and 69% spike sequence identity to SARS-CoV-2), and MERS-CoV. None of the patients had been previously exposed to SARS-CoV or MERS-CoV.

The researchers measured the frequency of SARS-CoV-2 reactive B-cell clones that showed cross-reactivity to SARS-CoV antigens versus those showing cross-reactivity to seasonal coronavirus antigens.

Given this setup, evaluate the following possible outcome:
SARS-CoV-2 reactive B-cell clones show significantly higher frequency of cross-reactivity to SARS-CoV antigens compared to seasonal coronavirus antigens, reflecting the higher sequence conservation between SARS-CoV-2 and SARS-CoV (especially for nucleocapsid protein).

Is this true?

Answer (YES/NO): YES